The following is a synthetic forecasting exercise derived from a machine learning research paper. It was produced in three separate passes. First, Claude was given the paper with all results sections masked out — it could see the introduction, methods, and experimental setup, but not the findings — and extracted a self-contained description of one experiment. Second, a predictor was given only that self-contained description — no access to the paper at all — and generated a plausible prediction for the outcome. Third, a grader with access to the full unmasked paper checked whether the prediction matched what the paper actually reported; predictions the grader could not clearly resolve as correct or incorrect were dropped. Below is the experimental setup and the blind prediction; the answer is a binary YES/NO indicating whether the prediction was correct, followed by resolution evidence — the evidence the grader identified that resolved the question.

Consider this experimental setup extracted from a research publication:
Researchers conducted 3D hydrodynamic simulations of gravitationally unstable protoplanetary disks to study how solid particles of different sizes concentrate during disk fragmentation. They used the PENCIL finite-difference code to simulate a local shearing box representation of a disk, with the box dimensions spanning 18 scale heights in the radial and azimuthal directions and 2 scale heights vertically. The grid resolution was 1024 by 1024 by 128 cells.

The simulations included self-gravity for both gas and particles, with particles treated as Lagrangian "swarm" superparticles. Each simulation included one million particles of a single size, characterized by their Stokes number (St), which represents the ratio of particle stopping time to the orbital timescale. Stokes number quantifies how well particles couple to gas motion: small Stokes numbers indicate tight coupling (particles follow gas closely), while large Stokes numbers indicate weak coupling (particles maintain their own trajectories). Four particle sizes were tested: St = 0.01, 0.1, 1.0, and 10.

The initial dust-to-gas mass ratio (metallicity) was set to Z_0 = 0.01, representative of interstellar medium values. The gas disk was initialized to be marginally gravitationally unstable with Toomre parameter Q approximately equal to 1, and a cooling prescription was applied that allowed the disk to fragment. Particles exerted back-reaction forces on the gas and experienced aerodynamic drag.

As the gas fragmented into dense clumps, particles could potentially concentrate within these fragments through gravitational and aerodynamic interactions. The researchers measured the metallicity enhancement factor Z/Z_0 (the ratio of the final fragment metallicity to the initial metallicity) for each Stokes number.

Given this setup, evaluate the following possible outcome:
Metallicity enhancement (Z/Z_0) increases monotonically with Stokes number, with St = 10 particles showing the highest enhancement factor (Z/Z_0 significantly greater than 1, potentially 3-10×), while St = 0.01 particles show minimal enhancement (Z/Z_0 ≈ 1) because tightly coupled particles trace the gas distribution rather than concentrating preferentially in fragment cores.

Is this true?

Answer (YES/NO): NO